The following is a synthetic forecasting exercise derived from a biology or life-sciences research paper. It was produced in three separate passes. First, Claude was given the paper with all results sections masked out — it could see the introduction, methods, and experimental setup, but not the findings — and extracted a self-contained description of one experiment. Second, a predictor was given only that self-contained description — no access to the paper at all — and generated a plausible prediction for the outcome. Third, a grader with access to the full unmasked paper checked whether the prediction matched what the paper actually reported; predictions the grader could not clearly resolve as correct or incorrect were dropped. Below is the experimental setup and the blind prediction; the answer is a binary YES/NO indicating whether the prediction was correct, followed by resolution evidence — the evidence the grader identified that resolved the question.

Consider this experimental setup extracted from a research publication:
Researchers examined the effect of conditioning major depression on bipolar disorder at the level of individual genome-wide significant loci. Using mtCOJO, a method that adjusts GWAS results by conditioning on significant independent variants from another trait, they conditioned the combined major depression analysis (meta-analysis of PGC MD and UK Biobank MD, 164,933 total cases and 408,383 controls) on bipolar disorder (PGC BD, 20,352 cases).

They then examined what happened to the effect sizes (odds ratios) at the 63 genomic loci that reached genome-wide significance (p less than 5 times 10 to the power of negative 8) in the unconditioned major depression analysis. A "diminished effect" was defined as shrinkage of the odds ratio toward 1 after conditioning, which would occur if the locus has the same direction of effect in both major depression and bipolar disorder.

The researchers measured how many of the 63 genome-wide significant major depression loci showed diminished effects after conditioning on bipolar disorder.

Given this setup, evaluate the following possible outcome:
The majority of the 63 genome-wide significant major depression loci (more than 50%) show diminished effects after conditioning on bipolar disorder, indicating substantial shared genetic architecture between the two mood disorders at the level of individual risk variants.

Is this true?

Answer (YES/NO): YES